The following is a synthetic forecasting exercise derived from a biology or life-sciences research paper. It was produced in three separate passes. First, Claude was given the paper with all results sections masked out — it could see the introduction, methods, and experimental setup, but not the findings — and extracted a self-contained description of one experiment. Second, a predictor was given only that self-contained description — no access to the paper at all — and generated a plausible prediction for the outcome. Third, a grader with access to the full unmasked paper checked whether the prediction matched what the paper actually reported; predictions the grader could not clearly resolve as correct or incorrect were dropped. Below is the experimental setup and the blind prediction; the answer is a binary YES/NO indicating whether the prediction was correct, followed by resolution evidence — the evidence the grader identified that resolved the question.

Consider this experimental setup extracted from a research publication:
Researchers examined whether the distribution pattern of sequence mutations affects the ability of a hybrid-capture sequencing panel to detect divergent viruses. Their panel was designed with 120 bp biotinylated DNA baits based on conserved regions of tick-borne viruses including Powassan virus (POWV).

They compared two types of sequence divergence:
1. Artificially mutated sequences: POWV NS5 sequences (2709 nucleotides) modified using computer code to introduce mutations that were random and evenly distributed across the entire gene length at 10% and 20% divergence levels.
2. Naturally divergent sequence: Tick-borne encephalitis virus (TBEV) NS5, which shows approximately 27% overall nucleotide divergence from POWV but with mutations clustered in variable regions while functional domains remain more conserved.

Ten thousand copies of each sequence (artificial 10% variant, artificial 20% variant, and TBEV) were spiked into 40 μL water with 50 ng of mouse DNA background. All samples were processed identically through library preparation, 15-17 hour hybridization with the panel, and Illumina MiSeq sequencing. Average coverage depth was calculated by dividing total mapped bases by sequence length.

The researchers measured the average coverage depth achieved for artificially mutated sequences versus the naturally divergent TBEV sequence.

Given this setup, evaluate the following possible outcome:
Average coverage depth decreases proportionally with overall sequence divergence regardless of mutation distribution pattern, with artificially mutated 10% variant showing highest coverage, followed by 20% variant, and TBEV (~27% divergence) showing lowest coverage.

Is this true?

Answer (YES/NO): NO